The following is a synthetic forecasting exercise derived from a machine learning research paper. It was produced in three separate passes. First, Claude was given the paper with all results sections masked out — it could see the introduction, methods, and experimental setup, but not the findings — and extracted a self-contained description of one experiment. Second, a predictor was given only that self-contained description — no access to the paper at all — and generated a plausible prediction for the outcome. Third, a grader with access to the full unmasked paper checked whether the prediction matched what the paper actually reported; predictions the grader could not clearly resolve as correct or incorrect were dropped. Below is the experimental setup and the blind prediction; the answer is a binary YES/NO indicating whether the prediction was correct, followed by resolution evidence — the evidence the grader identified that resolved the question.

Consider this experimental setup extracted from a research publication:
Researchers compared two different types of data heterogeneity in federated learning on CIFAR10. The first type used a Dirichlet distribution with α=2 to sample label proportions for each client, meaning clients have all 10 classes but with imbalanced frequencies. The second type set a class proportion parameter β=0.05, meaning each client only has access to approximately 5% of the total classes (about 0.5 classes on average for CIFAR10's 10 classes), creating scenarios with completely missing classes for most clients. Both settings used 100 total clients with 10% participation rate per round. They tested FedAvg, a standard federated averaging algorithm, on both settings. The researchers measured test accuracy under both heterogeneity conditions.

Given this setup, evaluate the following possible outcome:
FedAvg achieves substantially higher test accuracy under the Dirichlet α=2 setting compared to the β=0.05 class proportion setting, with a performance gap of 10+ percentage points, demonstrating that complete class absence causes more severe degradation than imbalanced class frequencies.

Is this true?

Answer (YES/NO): YES